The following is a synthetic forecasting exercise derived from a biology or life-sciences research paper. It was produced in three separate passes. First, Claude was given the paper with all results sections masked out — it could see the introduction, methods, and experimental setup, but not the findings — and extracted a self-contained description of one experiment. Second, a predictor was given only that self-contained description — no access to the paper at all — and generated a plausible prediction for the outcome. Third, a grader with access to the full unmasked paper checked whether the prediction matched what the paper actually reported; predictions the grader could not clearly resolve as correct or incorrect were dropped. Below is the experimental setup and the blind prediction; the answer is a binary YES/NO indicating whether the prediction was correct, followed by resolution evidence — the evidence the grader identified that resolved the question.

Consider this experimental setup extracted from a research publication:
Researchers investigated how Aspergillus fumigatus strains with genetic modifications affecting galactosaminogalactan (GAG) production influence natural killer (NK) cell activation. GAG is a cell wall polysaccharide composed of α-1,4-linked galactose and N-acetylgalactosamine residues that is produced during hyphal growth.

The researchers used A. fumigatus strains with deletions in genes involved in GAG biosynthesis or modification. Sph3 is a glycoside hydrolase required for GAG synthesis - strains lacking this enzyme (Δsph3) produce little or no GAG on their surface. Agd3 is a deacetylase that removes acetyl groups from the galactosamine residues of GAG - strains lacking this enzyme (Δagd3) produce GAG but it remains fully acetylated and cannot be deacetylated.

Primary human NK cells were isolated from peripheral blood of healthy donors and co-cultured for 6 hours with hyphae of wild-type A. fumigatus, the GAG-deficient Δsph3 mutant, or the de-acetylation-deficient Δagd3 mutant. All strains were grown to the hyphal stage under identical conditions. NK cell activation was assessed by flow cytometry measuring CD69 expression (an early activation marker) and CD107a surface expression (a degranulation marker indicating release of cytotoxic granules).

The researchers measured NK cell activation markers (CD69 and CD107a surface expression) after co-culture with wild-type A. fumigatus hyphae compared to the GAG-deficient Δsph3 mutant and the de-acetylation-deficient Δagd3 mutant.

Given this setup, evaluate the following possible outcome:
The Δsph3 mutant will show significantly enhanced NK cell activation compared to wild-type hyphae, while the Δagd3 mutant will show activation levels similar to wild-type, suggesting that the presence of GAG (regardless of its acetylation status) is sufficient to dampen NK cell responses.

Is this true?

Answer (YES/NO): NO